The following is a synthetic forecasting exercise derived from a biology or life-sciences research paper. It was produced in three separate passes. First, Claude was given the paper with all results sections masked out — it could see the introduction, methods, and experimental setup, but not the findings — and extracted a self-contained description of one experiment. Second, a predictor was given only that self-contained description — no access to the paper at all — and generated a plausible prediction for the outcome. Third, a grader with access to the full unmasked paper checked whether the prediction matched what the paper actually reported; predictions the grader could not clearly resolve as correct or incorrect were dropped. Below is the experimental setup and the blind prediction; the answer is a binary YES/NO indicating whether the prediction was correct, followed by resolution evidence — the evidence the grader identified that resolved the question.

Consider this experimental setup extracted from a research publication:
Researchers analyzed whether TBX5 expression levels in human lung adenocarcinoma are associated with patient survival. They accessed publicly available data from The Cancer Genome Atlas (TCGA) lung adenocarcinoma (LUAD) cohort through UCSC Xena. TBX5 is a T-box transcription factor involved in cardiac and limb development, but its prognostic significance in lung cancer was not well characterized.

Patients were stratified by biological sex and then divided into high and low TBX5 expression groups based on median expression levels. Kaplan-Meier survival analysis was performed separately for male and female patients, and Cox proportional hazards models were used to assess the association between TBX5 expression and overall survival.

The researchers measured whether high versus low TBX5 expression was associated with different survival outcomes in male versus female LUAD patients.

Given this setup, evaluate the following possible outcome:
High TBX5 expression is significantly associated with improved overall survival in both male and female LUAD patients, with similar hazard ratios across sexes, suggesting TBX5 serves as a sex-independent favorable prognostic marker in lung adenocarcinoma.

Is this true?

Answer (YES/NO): NO